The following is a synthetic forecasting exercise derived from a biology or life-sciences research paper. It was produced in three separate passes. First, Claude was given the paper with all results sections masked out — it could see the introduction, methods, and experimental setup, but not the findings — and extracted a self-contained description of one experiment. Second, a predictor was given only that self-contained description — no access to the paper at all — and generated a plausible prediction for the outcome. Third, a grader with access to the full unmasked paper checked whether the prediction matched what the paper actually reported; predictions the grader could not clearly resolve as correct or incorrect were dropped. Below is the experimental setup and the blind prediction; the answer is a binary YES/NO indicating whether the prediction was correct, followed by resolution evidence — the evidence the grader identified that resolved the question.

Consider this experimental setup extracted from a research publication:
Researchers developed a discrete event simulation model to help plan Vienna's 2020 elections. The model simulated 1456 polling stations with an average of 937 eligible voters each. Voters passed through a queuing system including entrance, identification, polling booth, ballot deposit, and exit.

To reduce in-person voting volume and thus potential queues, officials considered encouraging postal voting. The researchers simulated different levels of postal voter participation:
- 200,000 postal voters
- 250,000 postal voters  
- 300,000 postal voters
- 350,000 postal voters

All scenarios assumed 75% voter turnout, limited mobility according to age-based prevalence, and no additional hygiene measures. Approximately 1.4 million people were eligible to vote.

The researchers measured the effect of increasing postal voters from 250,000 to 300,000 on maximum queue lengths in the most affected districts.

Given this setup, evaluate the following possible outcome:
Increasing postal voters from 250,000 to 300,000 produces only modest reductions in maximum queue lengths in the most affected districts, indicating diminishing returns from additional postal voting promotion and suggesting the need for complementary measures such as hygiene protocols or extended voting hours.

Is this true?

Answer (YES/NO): NO